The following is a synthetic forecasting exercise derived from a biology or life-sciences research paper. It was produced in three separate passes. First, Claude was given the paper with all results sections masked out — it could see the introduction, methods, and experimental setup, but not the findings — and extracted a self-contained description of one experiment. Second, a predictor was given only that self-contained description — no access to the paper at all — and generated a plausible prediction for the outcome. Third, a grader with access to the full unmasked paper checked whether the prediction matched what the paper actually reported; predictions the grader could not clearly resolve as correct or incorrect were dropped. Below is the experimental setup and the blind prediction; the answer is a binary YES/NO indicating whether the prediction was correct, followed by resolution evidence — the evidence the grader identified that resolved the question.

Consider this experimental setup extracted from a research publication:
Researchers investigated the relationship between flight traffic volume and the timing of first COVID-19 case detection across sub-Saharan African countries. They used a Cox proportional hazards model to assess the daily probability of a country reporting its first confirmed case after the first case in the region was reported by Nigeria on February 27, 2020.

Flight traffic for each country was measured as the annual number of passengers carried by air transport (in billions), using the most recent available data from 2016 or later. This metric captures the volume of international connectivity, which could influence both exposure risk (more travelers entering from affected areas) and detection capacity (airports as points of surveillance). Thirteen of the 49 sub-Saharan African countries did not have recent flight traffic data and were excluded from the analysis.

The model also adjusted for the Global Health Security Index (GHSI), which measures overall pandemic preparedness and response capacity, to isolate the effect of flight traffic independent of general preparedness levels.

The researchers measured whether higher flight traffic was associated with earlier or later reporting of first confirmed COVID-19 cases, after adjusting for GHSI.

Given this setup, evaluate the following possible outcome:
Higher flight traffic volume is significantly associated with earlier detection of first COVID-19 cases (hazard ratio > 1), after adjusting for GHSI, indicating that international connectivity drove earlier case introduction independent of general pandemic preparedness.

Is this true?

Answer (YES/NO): YES